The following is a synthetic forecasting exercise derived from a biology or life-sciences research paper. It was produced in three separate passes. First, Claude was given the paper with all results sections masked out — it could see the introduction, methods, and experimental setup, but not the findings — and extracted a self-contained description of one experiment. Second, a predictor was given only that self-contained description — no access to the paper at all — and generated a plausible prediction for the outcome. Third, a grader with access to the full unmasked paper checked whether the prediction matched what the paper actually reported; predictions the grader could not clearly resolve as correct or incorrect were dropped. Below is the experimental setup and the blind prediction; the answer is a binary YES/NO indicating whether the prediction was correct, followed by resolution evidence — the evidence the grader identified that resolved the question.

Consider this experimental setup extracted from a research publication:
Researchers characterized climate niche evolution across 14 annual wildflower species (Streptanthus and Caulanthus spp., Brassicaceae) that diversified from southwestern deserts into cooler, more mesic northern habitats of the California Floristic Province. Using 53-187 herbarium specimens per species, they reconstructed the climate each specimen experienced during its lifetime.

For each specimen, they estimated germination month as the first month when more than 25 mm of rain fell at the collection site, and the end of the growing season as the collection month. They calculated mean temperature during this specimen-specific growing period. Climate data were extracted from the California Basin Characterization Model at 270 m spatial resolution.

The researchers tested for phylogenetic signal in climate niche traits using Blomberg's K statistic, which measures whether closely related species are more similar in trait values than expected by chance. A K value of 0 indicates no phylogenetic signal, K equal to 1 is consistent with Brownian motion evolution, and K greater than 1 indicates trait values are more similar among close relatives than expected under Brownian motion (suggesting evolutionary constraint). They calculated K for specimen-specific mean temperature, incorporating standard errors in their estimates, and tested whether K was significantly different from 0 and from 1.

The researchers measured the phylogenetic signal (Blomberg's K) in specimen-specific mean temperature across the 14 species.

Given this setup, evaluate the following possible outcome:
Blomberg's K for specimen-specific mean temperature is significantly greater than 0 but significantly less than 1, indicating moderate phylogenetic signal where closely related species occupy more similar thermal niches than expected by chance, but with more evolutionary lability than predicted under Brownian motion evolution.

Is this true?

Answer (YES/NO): NO